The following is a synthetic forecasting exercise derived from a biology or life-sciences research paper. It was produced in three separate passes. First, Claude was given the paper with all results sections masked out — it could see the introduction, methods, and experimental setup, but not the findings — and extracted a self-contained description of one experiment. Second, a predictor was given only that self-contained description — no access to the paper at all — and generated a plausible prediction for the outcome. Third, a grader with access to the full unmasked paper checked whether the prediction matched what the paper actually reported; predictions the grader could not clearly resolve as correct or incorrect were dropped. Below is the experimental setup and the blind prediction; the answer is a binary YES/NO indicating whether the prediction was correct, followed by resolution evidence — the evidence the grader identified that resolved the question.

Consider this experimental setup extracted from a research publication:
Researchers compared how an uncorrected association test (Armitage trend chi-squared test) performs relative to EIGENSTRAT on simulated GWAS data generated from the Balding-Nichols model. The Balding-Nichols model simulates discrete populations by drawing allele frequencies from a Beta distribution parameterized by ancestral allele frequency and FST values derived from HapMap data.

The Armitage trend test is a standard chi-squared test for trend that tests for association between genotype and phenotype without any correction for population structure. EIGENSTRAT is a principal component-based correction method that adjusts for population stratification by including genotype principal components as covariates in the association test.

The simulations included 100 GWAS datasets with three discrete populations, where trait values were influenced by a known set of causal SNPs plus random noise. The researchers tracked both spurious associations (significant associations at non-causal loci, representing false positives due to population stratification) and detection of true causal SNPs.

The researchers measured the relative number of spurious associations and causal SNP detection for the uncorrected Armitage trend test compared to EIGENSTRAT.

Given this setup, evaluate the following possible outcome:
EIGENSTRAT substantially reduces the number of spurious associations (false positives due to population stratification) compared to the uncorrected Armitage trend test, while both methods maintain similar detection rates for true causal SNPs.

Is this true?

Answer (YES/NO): NO